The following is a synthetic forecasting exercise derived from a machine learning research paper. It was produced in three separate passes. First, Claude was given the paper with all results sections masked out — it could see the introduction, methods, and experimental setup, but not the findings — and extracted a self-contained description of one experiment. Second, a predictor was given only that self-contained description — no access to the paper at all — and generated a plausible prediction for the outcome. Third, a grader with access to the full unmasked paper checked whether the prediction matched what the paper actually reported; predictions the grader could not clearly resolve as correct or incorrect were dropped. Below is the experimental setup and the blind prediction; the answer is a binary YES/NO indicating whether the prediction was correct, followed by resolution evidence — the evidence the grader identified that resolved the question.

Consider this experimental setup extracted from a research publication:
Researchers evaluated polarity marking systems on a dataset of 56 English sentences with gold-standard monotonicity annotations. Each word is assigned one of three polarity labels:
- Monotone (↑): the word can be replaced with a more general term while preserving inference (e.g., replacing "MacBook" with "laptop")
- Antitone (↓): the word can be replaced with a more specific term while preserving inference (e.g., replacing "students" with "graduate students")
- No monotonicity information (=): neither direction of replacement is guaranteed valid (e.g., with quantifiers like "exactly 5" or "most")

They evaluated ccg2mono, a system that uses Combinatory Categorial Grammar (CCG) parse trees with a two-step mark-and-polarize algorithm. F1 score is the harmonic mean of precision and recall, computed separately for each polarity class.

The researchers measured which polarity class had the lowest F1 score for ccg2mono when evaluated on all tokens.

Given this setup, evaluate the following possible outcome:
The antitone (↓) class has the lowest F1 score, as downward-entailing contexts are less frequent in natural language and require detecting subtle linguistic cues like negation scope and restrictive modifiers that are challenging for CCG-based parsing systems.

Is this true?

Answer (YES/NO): NO